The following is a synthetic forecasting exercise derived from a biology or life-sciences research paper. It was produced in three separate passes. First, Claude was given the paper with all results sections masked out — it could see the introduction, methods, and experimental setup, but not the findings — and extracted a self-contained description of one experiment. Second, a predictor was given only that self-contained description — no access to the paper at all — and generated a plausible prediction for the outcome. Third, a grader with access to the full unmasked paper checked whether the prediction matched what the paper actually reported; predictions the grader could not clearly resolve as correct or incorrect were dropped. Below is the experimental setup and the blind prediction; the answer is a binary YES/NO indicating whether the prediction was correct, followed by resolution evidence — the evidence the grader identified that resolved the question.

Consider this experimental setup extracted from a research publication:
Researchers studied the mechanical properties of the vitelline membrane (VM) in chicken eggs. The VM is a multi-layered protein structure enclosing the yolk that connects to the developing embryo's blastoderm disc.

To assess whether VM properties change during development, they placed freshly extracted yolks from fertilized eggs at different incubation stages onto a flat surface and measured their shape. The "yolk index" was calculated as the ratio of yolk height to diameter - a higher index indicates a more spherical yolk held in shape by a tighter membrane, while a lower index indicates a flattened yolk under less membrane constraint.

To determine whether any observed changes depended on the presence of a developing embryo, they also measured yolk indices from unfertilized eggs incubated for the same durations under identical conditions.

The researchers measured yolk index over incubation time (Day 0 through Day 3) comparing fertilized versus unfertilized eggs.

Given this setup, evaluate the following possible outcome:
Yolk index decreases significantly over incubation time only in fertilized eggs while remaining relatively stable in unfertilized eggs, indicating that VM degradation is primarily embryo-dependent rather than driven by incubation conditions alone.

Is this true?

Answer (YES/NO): NO